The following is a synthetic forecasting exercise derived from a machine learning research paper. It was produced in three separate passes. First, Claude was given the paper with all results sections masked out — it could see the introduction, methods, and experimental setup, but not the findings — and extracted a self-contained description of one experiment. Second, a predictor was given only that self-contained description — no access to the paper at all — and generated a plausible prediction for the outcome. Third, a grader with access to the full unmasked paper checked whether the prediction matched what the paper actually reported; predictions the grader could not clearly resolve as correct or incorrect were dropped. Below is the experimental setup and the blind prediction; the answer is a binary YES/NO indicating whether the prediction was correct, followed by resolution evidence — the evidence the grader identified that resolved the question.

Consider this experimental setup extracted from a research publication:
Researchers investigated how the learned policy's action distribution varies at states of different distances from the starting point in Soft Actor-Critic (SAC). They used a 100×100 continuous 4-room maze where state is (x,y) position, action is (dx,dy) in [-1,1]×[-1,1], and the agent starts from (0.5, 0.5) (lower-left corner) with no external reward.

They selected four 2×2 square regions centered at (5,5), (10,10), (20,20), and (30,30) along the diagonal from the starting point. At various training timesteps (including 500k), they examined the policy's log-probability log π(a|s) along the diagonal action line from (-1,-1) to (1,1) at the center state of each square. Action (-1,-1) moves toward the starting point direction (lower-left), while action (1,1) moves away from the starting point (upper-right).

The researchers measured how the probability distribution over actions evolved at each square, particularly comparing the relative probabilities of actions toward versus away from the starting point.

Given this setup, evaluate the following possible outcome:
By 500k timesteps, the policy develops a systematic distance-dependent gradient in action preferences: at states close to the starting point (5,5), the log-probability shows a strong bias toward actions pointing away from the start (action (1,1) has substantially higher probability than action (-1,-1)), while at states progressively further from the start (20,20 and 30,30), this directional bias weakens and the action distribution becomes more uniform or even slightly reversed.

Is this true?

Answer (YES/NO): NO